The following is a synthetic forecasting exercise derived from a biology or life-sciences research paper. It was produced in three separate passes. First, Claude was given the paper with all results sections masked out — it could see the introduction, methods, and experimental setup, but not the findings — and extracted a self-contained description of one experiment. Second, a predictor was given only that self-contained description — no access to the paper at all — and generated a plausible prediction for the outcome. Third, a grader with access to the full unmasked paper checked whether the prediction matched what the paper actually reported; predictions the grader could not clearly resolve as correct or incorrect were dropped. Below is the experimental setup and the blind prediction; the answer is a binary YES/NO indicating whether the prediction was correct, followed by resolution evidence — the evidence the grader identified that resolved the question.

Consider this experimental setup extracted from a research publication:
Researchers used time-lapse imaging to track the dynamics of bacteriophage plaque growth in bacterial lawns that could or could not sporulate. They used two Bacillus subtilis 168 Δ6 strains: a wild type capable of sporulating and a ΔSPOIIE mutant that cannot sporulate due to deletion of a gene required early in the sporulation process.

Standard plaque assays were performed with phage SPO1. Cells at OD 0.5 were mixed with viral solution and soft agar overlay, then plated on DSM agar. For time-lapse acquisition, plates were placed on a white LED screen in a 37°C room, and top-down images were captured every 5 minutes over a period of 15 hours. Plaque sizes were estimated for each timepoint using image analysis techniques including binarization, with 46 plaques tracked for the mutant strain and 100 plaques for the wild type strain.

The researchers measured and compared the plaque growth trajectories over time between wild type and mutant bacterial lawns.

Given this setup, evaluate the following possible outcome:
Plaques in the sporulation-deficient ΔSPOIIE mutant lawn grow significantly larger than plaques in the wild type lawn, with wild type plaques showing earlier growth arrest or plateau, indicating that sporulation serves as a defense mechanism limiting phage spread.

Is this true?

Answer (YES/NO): YES